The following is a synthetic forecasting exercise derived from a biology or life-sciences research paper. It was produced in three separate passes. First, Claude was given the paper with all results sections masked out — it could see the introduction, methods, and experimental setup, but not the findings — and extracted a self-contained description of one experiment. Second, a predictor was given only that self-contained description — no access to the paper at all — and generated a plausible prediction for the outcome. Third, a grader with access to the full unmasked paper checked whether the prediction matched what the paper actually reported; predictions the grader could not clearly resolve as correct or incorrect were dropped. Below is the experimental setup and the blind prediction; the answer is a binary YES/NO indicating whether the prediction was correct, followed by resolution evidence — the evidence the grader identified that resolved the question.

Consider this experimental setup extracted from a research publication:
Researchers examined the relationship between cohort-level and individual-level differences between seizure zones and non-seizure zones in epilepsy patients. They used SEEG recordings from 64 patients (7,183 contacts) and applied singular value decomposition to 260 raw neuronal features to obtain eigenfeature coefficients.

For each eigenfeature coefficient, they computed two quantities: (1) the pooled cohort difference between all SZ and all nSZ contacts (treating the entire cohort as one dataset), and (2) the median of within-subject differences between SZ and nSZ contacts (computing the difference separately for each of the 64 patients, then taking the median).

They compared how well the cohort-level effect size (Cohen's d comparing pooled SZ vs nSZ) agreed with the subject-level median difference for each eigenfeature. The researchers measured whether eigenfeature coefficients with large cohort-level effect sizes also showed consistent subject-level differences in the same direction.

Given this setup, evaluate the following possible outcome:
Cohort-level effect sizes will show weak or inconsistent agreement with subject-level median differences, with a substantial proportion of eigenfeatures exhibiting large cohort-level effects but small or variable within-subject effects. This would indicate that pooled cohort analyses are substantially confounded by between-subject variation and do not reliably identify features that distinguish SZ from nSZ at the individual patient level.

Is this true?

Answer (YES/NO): YES